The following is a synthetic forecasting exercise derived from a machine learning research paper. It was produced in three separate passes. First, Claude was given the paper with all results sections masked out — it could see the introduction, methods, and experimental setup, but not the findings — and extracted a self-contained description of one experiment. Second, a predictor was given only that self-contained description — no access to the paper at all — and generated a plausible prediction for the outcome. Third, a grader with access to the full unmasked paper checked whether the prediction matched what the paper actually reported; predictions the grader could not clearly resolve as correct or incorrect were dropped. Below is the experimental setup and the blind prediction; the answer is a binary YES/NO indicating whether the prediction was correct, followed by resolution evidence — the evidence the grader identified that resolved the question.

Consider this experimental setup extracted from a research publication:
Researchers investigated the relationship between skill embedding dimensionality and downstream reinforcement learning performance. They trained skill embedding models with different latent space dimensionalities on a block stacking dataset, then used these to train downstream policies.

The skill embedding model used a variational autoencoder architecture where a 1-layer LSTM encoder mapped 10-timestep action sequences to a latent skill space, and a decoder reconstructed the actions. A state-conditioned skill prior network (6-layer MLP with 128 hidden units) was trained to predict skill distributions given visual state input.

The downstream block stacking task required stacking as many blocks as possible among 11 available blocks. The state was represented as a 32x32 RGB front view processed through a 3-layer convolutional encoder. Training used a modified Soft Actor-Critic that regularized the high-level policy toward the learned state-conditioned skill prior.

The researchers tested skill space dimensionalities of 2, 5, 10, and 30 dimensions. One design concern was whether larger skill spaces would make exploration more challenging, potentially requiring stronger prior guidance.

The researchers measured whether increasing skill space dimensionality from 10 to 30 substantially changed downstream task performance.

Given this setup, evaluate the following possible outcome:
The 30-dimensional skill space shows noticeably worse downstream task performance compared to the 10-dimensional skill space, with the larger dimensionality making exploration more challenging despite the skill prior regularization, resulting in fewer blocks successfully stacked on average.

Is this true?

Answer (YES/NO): NO